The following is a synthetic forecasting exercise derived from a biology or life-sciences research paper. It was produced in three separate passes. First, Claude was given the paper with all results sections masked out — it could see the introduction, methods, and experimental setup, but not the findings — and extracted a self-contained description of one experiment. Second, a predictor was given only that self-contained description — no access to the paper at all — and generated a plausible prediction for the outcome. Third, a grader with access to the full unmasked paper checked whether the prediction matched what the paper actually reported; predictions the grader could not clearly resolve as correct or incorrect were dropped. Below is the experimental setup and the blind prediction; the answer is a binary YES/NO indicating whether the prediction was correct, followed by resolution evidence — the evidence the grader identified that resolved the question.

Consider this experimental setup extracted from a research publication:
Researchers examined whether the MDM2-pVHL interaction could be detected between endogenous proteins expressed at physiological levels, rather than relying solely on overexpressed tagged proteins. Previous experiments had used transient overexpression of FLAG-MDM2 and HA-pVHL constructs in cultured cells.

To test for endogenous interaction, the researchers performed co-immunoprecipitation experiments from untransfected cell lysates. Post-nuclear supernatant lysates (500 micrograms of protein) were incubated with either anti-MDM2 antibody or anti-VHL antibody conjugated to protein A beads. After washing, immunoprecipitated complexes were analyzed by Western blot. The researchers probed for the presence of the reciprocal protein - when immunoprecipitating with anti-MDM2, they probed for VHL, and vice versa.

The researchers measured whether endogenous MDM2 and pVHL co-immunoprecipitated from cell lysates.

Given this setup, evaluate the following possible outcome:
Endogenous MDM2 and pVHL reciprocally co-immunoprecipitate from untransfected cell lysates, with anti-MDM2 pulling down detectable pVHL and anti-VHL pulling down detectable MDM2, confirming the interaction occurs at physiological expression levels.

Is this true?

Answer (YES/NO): YES